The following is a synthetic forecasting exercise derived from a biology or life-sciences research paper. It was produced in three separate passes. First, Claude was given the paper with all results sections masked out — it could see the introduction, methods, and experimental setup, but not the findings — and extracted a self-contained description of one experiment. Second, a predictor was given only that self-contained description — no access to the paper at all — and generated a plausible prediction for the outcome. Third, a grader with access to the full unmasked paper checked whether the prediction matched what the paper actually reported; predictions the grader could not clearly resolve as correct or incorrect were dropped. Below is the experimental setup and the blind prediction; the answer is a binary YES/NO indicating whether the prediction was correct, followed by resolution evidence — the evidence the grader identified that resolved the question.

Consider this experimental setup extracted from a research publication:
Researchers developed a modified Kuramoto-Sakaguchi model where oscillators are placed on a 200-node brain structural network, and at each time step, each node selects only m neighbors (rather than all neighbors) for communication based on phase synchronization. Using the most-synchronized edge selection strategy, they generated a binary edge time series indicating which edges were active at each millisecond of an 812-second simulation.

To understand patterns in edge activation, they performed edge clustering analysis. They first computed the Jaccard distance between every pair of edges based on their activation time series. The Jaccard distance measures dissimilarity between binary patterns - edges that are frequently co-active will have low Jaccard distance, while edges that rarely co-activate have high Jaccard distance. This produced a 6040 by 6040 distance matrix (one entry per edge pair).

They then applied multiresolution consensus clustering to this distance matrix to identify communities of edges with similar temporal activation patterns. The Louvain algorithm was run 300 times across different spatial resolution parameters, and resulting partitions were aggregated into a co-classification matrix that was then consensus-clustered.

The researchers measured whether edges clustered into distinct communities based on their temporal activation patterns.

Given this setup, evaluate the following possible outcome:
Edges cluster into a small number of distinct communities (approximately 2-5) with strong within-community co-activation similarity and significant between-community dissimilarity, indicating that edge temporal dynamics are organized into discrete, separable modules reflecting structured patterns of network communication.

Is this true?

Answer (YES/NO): NO